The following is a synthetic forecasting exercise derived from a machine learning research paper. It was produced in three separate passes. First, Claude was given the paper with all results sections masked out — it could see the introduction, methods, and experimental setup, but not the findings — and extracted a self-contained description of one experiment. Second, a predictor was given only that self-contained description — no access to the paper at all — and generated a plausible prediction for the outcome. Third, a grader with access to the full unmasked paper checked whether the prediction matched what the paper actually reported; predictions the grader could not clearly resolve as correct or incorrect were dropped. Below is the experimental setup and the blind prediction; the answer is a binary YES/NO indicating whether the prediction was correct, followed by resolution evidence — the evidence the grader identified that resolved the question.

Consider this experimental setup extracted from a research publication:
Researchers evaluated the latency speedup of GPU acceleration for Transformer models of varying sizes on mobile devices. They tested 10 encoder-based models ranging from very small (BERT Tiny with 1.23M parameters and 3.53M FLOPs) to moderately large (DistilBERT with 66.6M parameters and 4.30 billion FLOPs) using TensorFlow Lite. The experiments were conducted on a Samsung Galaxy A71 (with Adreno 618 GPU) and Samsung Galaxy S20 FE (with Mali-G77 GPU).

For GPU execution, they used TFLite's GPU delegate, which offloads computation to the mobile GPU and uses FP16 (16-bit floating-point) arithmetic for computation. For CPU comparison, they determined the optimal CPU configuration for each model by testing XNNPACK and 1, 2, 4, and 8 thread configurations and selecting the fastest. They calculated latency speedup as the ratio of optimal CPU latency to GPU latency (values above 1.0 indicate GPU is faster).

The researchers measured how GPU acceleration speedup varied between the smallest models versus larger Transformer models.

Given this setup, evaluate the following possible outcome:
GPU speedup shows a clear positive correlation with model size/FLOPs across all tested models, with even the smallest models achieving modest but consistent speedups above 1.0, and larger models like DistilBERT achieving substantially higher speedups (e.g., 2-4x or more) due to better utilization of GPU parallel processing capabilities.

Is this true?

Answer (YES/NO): NO